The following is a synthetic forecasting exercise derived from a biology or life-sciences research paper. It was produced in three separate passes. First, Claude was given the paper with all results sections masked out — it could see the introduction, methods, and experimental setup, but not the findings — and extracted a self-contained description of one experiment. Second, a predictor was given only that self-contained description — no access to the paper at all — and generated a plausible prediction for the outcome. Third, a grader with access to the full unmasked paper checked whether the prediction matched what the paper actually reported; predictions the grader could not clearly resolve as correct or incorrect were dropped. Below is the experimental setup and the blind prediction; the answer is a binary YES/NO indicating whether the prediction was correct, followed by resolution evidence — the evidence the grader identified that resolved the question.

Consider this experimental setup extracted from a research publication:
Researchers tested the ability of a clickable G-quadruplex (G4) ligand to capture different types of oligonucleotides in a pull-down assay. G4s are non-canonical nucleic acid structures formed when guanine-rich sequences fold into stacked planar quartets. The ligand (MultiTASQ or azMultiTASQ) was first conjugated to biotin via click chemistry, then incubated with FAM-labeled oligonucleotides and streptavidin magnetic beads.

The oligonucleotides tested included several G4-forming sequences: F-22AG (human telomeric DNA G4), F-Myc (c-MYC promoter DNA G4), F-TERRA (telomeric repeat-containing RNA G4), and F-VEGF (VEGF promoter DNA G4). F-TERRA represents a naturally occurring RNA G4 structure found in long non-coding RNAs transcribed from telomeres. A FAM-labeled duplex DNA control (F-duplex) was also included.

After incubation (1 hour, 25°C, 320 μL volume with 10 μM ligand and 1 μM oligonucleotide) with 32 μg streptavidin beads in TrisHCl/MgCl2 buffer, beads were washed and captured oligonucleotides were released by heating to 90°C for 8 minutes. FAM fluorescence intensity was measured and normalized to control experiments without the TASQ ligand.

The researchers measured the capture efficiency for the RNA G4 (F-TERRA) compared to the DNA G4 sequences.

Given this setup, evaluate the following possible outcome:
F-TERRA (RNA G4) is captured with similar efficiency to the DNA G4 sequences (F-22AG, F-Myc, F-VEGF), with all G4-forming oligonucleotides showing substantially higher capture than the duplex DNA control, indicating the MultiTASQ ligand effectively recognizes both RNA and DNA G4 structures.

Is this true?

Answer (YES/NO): NO